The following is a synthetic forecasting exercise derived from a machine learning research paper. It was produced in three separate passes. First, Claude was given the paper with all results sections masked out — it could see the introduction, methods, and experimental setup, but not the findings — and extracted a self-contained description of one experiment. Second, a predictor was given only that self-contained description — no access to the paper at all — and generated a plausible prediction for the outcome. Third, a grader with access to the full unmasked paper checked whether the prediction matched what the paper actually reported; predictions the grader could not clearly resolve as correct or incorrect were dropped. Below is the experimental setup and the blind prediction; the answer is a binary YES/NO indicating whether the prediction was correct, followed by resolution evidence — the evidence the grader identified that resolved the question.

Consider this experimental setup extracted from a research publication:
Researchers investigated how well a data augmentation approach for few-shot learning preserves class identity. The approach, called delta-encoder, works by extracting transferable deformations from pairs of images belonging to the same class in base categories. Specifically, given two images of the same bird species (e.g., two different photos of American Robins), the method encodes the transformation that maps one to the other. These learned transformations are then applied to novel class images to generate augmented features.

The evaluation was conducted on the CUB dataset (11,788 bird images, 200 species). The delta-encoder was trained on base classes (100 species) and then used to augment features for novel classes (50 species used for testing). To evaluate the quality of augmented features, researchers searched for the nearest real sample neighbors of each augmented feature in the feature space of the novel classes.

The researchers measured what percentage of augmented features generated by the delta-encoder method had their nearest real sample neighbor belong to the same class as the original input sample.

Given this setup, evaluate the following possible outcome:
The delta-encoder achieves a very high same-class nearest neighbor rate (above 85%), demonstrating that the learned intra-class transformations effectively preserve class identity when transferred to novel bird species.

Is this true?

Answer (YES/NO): NO